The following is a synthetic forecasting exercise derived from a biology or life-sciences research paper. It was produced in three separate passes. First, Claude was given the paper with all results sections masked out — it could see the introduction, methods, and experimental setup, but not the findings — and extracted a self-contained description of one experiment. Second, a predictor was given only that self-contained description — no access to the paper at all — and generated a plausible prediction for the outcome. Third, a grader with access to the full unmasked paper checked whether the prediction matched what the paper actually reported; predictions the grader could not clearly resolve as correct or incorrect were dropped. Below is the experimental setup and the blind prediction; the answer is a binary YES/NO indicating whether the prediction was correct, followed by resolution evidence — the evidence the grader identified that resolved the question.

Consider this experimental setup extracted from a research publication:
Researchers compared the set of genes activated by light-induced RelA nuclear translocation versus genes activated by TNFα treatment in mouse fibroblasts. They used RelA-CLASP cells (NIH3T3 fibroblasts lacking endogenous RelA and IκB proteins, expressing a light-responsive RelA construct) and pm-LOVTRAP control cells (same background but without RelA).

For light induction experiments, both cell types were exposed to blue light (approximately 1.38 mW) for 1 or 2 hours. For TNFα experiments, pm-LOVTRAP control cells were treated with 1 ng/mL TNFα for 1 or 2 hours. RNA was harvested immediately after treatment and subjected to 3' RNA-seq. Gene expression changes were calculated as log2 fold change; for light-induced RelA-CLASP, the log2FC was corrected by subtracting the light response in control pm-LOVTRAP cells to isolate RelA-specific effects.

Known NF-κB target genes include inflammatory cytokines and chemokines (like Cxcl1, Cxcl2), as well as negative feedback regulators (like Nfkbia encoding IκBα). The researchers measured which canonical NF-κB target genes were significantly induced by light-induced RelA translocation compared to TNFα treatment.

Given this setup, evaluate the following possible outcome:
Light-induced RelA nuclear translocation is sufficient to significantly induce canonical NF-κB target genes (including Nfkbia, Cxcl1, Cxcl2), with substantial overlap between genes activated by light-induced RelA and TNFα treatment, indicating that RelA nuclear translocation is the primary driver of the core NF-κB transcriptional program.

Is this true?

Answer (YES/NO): NO